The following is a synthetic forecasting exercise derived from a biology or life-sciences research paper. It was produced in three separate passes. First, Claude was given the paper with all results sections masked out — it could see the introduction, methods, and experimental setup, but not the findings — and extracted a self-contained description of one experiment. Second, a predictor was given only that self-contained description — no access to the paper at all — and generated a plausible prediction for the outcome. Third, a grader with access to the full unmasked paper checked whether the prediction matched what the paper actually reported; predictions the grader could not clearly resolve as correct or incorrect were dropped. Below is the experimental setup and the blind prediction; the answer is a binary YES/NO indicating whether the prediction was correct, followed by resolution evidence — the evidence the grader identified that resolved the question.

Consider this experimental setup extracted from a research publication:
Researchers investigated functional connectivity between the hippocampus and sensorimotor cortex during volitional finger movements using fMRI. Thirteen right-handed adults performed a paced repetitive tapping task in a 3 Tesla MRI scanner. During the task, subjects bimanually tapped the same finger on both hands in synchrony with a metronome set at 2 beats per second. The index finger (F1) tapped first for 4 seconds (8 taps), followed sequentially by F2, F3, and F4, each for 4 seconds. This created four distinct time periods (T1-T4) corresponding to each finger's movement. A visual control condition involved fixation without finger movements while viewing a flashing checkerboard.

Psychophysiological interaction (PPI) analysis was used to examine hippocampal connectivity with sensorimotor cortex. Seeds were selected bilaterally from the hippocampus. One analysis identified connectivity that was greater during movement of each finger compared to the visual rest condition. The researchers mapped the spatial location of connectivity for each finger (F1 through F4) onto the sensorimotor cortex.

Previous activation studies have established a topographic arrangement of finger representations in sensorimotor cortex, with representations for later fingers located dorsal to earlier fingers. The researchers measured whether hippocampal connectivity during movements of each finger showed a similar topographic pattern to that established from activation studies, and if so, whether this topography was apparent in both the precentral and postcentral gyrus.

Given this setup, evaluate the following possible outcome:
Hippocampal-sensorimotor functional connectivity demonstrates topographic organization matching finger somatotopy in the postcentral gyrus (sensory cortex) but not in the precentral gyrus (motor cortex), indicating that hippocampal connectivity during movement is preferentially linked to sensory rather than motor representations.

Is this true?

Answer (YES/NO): YES